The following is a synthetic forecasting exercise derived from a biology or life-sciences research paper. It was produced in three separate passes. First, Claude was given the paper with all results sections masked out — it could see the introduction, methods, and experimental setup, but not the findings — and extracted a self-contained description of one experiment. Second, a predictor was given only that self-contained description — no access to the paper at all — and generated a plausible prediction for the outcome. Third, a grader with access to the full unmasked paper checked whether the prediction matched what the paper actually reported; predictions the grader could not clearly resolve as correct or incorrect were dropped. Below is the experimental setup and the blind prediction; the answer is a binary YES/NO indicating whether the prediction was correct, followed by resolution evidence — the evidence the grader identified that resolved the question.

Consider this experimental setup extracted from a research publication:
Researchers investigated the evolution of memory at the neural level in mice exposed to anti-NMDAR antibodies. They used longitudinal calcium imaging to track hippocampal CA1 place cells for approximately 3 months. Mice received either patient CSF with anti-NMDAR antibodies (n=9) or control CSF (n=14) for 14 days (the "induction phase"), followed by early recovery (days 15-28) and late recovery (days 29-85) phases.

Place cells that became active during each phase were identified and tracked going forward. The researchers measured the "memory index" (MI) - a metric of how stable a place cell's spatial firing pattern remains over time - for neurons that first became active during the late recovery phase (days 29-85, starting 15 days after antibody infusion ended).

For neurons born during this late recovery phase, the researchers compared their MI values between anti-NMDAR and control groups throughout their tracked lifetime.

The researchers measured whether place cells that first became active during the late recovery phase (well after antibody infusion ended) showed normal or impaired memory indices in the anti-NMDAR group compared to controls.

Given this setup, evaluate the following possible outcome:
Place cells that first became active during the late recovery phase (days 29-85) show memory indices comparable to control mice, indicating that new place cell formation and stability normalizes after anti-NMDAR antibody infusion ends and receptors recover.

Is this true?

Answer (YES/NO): NO